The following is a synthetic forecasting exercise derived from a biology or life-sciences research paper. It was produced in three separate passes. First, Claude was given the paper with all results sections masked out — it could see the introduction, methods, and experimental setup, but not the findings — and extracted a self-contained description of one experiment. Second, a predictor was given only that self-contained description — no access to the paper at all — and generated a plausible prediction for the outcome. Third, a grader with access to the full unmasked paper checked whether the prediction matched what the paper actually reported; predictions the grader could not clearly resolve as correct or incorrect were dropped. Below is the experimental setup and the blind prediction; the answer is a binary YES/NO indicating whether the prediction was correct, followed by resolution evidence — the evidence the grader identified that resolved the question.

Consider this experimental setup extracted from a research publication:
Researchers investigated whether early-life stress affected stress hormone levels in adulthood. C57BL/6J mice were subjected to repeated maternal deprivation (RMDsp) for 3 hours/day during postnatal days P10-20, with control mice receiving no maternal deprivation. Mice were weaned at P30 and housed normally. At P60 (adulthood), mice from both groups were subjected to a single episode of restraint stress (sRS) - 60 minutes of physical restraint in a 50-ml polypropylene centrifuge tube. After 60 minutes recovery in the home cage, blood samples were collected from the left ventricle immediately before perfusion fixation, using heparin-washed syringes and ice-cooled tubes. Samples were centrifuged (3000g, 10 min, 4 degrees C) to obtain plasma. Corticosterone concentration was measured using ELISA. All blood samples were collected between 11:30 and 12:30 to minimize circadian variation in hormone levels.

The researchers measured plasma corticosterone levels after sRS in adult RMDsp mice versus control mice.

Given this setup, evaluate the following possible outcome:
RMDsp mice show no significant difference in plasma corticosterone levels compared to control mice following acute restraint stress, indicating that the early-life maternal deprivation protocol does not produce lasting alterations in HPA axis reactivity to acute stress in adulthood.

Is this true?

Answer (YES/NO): YES